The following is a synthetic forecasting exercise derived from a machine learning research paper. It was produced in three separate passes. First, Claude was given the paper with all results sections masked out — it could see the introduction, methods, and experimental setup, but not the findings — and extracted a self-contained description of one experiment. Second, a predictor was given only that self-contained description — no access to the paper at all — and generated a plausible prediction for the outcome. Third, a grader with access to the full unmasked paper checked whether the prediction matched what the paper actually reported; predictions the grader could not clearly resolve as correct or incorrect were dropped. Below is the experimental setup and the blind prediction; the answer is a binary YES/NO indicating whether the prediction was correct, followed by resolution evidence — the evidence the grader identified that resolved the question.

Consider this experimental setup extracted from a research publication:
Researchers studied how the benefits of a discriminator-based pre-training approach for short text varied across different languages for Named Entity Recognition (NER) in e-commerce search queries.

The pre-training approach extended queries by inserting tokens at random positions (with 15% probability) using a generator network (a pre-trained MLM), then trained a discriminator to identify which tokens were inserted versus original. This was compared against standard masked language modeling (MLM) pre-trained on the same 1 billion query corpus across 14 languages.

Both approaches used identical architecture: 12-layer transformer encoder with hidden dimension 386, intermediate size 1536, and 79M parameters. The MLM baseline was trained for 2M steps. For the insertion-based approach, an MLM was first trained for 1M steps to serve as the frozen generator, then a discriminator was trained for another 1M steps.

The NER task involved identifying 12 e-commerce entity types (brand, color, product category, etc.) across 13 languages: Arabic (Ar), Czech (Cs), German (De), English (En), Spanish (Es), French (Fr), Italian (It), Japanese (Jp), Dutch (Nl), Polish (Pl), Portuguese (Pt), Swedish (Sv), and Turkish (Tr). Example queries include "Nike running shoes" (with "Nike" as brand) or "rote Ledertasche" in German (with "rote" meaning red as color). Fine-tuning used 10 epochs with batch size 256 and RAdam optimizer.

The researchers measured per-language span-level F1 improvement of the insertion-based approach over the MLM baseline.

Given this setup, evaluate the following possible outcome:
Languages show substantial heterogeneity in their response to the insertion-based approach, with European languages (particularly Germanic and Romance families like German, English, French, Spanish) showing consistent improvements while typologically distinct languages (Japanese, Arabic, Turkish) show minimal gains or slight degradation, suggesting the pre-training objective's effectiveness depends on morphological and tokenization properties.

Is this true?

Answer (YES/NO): NO